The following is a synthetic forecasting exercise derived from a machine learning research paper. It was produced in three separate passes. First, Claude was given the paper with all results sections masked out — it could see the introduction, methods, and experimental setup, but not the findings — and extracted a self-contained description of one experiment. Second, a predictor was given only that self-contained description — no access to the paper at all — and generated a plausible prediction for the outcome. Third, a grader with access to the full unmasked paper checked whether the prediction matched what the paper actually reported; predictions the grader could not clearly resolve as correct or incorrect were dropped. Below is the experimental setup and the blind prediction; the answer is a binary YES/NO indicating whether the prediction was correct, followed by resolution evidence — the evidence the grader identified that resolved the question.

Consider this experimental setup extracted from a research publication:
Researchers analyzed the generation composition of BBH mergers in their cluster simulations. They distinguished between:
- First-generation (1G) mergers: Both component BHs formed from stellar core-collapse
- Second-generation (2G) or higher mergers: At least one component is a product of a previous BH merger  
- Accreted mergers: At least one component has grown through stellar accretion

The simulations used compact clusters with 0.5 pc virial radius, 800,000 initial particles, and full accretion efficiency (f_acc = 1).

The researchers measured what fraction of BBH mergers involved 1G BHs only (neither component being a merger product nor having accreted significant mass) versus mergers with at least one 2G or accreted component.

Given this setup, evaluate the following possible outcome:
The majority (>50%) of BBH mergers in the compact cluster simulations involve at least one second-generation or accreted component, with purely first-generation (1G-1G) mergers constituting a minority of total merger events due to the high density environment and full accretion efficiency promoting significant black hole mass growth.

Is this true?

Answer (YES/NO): NO